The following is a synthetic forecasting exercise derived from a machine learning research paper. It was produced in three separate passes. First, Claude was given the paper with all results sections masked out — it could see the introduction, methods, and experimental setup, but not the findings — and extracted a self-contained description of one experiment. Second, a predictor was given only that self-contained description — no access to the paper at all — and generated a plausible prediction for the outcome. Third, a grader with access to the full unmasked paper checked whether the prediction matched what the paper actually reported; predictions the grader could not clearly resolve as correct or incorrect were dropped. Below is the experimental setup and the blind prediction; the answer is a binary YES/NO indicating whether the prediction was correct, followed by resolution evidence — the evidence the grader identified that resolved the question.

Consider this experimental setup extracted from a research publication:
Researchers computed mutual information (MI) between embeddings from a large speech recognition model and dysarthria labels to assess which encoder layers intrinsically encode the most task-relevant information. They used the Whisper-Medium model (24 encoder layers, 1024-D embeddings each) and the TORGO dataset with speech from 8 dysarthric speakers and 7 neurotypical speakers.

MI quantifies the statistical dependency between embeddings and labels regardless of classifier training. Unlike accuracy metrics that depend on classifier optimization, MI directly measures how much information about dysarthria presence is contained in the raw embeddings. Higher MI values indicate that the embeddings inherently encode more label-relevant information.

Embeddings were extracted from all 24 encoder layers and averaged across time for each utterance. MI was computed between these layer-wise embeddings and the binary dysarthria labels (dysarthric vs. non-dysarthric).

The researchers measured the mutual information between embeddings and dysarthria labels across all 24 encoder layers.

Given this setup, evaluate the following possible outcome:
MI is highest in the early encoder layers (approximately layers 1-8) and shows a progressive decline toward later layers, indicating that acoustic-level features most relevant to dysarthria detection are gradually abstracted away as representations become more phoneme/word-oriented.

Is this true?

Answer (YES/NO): NO